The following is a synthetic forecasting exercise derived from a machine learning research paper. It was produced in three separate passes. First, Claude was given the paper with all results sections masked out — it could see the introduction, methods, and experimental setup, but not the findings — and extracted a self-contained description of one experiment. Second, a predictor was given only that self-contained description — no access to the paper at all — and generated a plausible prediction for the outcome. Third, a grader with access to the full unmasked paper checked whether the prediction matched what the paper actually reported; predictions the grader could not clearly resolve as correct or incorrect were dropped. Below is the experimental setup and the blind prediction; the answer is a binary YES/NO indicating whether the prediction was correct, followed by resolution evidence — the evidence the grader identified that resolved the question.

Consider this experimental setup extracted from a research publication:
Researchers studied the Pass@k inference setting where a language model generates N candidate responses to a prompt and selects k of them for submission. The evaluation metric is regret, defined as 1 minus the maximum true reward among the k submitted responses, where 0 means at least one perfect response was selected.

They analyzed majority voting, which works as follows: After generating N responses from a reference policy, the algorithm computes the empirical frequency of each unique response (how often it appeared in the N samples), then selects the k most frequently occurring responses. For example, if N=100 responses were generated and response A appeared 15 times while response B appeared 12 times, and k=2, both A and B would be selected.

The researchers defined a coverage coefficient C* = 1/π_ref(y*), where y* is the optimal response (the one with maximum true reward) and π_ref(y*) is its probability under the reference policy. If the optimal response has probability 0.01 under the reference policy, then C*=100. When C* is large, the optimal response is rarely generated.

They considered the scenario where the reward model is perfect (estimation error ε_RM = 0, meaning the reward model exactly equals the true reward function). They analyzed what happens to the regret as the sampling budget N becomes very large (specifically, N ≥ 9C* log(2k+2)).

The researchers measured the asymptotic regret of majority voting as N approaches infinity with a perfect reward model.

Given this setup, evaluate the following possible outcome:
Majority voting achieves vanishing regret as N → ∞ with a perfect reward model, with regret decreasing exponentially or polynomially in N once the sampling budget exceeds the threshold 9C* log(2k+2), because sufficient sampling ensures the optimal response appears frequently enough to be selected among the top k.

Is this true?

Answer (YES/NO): NO